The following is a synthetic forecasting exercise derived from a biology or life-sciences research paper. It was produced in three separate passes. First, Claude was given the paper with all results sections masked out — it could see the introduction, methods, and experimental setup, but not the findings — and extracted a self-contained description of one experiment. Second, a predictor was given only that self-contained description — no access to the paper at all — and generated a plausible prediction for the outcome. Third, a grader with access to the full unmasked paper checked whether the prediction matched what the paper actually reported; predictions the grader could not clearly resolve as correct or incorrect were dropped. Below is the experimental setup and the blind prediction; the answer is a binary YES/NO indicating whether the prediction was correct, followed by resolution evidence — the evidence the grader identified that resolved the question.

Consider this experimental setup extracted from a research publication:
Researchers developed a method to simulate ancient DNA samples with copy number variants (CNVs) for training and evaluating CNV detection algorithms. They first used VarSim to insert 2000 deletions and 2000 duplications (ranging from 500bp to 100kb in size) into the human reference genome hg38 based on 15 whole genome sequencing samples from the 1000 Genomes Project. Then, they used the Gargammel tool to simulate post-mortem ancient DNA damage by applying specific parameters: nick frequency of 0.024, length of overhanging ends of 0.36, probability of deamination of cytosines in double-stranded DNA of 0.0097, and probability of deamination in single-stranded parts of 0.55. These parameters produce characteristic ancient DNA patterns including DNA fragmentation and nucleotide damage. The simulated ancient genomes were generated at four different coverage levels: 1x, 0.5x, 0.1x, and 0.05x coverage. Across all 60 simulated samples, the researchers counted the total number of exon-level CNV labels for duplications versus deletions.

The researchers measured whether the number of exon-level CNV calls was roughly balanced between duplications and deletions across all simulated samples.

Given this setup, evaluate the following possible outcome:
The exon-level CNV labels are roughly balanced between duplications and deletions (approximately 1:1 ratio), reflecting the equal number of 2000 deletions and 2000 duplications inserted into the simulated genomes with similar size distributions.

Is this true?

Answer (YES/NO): NO